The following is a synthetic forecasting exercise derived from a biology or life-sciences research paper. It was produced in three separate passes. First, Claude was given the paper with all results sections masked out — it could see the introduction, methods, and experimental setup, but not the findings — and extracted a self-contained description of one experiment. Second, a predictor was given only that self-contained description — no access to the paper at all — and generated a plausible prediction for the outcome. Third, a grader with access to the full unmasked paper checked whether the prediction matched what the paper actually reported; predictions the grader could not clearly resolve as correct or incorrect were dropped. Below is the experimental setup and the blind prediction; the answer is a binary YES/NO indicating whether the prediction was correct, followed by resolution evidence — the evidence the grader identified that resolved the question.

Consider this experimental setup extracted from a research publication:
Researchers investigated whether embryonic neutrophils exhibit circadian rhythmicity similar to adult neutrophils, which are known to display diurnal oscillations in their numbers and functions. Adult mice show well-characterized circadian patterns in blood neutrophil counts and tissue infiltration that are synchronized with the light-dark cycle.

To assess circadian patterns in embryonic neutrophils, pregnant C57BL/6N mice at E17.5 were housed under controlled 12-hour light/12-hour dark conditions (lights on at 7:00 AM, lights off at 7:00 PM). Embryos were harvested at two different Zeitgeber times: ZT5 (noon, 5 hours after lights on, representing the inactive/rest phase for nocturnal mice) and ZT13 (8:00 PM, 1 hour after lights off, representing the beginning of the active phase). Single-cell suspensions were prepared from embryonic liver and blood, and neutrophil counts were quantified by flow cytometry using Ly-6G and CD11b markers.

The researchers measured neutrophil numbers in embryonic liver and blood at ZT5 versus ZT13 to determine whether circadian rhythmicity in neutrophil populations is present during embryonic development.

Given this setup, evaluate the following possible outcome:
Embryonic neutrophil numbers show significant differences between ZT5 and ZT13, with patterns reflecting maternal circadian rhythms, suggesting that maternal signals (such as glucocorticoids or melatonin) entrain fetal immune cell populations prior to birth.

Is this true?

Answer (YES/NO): NO